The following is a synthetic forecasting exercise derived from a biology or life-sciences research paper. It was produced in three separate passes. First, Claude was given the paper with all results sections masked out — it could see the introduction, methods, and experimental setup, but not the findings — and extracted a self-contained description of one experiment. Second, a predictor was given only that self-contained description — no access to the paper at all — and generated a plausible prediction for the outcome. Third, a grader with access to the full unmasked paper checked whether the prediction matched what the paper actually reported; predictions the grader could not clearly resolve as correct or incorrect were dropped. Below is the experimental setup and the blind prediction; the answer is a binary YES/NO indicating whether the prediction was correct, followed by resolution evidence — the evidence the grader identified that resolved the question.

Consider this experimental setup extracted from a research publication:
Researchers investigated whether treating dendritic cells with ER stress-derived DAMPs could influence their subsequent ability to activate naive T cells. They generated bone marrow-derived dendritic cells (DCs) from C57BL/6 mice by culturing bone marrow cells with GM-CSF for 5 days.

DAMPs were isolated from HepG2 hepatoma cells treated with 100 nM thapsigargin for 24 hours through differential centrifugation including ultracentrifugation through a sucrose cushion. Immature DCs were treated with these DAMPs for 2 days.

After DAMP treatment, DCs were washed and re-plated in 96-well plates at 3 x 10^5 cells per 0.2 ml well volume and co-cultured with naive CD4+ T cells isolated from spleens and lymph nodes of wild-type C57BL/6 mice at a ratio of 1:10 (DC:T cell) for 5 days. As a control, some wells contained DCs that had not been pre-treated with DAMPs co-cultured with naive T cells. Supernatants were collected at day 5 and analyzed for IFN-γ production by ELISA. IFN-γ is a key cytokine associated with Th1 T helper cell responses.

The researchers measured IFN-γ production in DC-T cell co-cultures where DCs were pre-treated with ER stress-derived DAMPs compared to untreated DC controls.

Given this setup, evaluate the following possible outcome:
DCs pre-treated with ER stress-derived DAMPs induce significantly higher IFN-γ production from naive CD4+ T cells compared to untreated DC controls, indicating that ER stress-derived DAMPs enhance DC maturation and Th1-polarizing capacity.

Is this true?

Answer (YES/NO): NO